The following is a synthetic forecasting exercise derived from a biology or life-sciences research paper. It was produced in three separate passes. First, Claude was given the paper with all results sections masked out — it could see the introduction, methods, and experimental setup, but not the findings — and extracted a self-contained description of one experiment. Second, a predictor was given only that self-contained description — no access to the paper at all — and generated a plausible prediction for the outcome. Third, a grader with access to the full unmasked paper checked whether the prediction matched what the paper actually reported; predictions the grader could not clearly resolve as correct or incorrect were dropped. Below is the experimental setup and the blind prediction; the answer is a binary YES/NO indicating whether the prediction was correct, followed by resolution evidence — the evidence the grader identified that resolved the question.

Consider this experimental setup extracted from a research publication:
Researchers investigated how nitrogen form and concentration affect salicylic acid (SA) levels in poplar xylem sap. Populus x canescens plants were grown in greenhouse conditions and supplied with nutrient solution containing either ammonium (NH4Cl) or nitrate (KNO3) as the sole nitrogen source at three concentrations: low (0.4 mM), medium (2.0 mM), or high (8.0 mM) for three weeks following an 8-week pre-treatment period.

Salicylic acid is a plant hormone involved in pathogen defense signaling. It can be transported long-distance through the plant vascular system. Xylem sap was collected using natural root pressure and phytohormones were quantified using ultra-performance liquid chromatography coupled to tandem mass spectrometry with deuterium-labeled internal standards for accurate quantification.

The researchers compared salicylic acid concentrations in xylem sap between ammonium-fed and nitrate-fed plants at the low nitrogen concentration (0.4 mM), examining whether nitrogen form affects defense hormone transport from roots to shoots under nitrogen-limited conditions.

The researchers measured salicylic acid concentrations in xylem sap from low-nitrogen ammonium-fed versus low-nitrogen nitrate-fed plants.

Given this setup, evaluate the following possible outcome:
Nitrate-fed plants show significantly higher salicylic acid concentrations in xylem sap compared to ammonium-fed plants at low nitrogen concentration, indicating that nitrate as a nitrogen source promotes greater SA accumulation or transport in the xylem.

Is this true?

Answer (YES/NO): NO